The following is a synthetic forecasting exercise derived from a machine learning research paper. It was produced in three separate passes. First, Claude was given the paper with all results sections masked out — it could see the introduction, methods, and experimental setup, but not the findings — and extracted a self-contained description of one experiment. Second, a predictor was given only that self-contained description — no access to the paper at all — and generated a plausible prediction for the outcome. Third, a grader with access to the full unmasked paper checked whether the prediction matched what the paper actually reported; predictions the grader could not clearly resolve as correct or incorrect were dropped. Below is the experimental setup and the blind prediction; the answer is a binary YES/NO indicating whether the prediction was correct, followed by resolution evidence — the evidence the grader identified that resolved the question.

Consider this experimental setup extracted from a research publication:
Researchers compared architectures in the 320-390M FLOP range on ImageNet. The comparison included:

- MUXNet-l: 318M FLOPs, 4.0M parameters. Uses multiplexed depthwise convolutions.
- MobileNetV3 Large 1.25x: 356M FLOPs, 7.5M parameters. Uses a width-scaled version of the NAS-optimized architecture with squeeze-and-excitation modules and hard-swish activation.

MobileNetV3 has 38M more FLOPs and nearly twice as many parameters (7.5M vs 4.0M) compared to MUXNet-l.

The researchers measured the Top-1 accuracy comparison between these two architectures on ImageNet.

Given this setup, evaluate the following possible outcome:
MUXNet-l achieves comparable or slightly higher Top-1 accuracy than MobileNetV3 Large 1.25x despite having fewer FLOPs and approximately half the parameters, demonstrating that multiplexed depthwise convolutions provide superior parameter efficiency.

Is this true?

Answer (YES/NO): YES